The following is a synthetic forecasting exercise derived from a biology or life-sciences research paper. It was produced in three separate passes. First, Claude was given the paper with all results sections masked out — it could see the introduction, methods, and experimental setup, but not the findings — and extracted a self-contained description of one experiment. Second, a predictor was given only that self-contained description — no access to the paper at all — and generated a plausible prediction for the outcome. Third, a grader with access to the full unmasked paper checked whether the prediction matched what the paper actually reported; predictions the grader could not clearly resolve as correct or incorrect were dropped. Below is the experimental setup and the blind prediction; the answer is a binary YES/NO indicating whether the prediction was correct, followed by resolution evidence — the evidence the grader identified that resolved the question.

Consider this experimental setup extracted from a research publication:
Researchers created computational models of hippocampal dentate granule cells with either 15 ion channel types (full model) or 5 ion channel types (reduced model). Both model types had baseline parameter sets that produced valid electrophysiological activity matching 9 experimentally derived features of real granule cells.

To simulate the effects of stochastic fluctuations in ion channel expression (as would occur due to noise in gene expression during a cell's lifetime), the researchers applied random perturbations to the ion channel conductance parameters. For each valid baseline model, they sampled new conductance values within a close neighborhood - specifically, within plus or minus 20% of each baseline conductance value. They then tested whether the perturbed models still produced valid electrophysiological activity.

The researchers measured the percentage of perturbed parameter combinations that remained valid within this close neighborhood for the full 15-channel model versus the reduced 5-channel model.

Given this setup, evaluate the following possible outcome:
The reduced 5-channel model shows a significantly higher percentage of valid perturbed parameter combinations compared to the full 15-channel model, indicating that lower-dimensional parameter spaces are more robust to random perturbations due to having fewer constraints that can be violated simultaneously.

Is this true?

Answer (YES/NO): NO